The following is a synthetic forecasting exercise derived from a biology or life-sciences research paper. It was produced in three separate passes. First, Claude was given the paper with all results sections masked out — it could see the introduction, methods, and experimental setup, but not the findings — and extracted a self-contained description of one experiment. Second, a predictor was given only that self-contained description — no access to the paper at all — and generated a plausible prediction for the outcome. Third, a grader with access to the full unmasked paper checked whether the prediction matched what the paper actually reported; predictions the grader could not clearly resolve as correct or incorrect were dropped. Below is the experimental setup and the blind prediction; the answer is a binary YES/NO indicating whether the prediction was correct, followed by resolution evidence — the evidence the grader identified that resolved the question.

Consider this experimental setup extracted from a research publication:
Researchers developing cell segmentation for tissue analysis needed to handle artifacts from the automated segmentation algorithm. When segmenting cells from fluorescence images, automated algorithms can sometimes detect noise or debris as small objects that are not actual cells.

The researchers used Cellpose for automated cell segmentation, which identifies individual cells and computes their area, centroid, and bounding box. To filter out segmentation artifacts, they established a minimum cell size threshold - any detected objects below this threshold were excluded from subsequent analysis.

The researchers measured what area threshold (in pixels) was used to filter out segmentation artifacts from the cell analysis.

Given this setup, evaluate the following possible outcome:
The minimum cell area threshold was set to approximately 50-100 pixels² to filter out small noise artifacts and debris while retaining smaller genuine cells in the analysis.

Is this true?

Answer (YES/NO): NO